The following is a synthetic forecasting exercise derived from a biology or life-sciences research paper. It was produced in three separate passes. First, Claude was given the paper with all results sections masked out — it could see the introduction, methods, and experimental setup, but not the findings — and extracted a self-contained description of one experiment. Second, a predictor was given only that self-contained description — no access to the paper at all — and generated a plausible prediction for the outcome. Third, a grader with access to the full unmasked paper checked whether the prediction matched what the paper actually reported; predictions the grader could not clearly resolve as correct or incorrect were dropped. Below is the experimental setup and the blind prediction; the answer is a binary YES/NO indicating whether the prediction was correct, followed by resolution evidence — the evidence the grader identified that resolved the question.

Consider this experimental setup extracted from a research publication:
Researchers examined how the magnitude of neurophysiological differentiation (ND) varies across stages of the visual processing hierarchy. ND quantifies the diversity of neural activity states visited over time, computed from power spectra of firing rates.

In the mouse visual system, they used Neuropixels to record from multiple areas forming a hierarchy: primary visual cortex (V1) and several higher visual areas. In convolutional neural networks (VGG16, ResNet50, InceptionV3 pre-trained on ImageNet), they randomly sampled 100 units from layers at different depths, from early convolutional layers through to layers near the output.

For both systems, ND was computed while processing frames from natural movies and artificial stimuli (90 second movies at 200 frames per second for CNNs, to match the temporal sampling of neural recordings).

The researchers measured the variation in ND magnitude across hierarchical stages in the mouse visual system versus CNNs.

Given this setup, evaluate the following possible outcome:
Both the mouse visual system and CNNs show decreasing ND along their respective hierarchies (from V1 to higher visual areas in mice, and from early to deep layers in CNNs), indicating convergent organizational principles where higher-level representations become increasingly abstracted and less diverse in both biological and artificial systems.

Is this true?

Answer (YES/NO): NO